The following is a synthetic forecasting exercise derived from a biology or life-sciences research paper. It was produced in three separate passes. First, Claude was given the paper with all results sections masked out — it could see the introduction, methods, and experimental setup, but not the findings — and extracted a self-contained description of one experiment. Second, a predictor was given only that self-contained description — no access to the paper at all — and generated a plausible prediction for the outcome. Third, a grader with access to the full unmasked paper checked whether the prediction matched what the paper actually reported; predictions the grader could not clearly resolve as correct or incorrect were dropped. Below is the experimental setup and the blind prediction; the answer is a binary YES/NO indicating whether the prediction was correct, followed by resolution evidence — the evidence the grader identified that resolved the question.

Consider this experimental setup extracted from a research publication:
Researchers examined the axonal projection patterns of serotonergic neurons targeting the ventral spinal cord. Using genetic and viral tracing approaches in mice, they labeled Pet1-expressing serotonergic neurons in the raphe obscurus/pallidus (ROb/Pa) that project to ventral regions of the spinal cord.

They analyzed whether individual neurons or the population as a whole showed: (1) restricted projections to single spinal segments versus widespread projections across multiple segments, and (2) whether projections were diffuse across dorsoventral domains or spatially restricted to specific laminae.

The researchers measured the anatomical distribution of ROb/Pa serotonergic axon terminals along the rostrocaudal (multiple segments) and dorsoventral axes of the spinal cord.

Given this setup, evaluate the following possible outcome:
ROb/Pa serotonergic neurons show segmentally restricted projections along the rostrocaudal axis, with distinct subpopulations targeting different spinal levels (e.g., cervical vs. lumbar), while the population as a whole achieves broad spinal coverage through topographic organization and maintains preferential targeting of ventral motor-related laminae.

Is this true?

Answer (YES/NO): NO